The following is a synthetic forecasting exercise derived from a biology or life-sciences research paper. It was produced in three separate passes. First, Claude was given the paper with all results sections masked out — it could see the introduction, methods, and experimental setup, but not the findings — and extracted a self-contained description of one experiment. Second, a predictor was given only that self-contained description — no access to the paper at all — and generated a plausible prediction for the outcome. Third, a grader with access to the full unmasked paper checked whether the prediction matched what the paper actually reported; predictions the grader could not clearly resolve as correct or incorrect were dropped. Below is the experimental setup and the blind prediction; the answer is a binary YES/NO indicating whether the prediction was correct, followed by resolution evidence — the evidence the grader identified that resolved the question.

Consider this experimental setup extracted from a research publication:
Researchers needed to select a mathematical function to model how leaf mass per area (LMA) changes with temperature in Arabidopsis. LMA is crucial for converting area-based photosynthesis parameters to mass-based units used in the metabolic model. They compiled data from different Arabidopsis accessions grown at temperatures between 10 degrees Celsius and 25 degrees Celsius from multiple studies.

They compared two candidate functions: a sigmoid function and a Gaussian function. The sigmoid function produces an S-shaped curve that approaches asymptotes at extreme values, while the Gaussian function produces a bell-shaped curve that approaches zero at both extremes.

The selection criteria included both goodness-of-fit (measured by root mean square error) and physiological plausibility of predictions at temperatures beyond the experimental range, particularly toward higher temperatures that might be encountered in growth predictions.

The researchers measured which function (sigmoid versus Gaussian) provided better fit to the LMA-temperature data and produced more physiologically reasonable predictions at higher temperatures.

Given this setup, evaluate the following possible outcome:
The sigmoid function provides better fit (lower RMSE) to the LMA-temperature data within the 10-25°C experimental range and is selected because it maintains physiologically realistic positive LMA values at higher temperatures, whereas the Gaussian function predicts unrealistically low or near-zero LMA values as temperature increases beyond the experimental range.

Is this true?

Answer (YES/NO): NO